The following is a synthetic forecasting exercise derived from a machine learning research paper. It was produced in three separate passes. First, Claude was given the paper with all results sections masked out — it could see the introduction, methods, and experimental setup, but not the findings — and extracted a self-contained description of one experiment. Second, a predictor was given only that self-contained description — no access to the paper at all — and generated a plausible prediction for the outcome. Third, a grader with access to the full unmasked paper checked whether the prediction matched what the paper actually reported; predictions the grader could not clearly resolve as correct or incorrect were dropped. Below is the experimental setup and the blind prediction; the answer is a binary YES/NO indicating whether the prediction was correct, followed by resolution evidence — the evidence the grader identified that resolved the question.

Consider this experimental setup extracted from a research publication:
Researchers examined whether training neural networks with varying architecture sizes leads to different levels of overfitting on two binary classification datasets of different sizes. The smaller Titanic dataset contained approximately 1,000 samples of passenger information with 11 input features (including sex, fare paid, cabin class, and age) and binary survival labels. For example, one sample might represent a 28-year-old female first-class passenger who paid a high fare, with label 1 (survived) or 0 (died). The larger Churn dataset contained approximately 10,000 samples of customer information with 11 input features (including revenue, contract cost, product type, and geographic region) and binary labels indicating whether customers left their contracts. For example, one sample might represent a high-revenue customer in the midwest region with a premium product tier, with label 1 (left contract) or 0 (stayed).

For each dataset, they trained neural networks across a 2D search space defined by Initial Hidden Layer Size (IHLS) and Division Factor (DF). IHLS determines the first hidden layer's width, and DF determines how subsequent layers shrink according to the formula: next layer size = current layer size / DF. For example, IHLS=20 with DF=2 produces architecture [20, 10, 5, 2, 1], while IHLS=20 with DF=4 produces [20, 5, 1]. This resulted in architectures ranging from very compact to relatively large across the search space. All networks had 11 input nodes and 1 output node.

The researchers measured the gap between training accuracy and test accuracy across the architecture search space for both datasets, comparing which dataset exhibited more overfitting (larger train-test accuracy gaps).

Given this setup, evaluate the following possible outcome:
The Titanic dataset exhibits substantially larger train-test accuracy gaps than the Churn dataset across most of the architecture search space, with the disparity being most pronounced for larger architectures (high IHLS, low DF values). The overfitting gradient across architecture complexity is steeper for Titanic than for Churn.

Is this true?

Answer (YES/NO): NO